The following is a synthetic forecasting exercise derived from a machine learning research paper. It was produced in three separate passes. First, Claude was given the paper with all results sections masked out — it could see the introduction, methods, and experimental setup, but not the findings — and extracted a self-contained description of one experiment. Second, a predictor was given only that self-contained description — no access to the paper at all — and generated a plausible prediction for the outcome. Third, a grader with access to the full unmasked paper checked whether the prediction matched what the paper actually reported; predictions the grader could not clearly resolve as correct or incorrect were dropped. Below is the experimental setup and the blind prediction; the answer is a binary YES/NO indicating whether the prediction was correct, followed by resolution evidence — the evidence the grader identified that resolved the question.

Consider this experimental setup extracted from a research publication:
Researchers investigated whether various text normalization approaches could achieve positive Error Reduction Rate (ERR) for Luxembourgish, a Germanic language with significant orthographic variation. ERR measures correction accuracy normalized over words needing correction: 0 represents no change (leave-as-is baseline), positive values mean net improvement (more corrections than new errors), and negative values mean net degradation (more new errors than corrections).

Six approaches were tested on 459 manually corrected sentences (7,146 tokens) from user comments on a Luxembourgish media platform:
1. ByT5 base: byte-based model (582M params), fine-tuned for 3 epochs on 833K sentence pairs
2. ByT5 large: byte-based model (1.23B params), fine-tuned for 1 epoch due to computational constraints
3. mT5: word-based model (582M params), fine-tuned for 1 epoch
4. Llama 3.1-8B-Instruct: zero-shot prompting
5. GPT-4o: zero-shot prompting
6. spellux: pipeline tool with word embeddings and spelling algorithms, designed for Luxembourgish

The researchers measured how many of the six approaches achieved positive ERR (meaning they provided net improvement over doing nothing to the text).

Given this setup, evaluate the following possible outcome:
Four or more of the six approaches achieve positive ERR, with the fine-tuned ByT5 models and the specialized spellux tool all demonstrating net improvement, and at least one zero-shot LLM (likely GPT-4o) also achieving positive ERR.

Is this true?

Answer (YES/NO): NO